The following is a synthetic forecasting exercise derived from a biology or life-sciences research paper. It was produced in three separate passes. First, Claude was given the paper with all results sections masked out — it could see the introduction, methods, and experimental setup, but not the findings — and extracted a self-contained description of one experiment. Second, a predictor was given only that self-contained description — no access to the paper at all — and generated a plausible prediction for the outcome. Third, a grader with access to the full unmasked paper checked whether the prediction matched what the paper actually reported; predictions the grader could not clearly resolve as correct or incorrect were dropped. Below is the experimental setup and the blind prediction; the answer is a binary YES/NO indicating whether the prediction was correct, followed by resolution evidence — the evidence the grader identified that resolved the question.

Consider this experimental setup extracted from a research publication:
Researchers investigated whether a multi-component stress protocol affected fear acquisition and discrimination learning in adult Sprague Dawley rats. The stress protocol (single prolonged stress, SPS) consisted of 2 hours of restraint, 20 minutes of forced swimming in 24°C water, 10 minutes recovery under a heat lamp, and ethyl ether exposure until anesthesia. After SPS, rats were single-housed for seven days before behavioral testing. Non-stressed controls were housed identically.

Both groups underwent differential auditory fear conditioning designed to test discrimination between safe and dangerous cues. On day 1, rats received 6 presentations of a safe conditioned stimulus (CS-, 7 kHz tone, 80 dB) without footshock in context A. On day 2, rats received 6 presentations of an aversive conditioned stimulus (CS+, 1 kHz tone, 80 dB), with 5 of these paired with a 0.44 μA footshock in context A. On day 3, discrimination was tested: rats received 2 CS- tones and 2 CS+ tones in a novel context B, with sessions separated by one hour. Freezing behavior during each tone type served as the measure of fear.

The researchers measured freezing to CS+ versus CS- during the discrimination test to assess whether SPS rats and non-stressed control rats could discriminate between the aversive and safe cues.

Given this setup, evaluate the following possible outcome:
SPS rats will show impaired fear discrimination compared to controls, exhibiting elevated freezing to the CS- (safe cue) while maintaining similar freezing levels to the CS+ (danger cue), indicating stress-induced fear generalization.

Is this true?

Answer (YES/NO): NO